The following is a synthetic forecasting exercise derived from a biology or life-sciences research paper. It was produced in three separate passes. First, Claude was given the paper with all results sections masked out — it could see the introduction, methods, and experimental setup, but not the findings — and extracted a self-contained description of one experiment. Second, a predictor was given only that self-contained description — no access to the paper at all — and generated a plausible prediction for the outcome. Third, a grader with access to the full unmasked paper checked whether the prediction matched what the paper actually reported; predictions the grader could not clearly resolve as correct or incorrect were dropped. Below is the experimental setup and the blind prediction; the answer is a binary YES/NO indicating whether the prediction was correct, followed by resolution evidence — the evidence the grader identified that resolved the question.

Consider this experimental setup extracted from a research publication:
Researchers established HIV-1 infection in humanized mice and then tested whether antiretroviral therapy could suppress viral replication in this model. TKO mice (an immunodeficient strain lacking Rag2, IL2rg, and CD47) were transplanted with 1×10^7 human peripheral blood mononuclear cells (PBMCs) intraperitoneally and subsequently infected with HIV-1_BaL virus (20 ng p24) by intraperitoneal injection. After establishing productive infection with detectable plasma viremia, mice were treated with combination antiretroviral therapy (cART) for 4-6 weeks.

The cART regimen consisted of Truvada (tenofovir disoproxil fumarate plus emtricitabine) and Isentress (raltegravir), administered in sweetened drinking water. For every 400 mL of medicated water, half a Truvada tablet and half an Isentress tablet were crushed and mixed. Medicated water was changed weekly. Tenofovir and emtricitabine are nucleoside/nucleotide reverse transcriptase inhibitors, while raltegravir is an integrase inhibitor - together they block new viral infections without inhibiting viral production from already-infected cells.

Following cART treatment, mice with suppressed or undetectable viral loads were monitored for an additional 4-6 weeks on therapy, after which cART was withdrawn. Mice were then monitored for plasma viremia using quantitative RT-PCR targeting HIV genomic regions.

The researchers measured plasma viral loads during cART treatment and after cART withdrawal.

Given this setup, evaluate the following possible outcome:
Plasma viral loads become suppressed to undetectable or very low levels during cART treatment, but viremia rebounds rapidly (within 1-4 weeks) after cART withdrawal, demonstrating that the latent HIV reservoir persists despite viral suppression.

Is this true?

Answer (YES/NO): YES